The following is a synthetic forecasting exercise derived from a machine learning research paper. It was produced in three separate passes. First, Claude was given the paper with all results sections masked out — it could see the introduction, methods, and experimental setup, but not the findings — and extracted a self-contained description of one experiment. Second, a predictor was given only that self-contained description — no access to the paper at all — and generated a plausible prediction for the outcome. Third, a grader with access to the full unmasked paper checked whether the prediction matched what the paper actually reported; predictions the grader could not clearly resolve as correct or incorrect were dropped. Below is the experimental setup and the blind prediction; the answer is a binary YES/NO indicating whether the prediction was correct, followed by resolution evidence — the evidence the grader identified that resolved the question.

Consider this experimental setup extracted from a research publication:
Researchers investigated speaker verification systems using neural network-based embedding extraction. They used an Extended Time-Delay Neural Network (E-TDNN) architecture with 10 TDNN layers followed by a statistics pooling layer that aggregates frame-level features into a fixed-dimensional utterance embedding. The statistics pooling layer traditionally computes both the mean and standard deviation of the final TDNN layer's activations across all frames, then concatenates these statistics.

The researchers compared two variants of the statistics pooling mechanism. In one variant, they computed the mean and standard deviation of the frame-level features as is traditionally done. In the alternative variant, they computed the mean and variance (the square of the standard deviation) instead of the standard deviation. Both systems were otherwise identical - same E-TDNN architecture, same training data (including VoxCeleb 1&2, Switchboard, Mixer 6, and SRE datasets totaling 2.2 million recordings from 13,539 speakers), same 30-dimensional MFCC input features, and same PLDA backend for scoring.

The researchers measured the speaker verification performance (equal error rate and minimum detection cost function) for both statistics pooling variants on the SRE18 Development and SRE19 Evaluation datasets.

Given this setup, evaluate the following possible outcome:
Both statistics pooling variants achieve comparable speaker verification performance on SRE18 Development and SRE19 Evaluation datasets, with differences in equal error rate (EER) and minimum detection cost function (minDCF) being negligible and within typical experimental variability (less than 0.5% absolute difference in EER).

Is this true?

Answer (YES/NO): NO